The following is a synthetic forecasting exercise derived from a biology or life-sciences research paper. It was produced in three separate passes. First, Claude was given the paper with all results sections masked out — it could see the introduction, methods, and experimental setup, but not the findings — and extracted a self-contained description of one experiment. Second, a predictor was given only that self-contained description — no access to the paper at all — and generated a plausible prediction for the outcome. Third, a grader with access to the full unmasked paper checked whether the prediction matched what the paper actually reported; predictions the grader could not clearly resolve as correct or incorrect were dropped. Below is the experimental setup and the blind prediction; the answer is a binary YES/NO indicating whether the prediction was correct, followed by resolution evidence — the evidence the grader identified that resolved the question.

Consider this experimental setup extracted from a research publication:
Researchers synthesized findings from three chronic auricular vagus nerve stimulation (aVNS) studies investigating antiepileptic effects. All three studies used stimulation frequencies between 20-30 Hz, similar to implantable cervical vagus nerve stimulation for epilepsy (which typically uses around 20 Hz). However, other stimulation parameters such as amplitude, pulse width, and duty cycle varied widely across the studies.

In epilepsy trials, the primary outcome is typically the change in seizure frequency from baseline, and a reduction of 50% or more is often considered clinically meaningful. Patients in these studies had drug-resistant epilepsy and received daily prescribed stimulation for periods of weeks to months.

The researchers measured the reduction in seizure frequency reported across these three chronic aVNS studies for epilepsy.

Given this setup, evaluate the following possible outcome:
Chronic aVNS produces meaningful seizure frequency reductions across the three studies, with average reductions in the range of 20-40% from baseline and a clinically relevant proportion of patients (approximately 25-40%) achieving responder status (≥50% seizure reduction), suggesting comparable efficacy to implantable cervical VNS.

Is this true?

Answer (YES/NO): NO